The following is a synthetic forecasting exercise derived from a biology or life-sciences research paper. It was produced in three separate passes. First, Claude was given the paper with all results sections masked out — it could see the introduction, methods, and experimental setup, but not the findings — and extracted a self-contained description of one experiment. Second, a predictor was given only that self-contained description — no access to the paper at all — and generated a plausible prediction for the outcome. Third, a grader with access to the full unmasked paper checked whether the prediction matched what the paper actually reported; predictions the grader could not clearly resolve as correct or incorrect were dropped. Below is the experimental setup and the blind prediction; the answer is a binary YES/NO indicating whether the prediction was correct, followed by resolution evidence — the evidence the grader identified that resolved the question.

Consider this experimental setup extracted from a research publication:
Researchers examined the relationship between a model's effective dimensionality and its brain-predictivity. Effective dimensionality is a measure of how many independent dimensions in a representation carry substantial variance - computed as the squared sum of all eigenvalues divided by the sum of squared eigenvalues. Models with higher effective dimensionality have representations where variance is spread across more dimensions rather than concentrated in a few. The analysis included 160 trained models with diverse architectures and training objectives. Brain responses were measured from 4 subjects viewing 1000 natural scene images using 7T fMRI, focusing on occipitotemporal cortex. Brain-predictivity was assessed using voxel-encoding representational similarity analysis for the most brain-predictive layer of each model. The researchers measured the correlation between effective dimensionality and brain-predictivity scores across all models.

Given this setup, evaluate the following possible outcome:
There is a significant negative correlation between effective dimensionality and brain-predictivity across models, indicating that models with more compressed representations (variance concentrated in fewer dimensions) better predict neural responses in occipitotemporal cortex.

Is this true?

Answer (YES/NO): NO